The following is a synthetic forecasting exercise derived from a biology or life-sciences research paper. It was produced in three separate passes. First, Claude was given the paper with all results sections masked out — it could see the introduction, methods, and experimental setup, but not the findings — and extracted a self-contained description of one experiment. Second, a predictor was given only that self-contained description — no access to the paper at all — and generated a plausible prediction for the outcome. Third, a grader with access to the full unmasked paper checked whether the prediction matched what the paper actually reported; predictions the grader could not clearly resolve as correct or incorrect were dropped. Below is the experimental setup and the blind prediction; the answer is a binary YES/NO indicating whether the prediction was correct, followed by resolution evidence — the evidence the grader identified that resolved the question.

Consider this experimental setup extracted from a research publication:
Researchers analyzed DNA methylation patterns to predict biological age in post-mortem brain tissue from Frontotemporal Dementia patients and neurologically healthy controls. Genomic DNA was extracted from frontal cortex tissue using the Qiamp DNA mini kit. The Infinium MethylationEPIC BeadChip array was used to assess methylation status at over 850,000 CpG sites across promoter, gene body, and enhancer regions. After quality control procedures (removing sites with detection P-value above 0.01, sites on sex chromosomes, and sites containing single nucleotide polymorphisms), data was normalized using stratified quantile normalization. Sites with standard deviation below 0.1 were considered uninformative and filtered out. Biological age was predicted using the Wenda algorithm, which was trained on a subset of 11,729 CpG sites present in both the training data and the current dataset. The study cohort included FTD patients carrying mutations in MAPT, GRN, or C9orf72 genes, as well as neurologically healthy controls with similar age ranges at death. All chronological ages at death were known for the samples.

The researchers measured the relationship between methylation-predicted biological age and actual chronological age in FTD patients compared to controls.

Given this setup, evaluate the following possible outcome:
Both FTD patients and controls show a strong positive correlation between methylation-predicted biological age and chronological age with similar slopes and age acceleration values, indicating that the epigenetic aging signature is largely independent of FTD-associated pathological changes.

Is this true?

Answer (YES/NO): NO